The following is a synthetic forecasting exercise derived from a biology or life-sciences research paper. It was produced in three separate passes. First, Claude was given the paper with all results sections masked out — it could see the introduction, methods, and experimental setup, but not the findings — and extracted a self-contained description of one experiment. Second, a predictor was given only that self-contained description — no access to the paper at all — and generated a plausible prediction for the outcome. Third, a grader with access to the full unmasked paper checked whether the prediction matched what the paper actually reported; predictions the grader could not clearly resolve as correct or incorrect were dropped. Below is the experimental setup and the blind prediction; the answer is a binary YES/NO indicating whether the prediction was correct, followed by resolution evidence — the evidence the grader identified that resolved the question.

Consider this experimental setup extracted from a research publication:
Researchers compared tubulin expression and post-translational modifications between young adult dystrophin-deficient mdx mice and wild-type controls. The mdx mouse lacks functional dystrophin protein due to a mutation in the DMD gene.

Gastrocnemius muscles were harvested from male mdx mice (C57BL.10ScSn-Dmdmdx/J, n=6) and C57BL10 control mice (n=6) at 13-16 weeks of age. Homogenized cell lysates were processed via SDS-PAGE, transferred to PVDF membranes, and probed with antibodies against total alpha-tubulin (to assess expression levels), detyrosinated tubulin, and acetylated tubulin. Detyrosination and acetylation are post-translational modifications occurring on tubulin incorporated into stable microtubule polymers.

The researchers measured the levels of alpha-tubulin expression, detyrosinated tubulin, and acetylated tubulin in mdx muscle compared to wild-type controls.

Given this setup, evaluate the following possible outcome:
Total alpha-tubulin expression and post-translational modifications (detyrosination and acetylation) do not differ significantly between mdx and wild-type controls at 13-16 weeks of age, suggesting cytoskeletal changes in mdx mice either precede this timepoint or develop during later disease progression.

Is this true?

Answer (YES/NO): NO